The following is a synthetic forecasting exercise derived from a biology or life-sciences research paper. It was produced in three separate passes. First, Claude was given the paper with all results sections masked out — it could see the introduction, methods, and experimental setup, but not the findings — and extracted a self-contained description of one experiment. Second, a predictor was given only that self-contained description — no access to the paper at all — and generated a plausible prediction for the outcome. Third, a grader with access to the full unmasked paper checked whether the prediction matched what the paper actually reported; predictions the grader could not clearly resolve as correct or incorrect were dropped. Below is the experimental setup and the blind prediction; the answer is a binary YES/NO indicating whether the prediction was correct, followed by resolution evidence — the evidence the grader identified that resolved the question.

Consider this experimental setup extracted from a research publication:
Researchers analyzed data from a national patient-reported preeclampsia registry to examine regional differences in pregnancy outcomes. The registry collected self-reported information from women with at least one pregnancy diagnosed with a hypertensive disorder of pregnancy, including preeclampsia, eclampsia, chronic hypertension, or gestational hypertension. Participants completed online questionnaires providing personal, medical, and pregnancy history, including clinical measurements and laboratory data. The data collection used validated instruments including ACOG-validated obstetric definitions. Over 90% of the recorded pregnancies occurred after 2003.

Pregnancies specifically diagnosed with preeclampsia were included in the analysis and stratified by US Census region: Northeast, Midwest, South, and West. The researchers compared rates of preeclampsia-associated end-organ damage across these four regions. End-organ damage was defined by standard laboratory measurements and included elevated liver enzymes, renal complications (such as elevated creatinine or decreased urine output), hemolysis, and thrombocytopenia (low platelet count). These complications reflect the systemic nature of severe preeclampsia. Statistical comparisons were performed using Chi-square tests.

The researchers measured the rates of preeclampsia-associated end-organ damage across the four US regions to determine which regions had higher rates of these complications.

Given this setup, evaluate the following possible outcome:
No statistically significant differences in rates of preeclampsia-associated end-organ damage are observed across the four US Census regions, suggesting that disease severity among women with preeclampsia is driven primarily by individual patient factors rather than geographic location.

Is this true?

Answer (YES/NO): NO